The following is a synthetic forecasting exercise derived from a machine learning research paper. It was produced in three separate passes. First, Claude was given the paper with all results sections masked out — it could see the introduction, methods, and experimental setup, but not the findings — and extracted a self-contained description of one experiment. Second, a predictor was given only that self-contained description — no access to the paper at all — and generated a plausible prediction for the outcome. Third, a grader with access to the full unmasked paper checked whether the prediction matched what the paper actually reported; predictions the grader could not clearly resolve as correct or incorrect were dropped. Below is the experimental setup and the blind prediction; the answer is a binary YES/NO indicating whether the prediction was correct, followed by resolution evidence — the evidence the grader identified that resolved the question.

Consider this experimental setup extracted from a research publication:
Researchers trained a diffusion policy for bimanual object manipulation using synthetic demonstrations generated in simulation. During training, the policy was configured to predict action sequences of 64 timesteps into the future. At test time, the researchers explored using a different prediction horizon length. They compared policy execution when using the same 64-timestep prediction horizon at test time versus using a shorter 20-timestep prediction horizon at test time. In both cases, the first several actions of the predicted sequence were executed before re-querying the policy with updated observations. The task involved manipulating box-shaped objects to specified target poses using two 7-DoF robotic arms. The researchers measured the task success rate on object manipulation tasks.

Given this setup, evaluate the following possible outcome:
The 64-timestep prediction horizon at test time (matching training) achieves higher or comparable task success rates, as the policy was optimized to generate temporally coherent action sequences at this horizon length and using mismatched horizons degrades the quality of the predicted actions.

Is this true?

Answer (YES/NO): NO